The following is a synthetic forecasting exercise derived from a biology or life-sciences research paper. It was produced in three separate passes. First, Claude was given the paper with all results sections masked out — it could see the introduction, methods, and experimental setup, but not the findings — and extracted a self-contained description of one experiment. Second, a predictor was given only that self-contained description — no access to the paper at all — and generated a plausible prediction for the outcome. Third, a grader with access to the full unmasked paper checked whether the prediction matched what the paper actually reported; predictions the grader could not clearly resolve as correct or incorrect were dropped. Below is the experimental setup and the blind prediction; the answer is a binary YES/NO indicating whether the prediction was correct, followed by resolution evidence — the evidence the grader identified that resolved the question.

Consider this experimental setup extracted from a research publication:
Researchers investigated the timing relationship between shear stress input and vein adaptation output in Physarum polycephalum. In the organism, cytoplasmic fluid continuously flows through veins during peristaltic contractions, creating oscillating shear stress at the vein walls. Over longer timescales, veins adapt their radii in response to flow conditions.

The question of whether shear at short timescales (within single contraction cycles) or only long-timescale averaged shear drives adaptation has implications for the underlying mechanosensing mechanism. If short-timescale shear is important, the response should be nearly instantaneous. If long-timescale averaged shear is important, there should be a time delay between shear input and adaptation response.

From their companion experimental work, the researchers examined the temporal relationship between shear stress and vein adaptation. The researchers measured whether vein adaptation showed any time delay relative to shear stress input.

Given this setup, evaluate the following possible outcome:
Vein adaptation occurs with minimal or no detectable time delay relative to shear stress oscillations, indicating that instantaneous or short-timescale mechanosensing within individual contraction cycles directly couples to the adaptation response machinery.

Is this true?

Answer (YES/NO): NO